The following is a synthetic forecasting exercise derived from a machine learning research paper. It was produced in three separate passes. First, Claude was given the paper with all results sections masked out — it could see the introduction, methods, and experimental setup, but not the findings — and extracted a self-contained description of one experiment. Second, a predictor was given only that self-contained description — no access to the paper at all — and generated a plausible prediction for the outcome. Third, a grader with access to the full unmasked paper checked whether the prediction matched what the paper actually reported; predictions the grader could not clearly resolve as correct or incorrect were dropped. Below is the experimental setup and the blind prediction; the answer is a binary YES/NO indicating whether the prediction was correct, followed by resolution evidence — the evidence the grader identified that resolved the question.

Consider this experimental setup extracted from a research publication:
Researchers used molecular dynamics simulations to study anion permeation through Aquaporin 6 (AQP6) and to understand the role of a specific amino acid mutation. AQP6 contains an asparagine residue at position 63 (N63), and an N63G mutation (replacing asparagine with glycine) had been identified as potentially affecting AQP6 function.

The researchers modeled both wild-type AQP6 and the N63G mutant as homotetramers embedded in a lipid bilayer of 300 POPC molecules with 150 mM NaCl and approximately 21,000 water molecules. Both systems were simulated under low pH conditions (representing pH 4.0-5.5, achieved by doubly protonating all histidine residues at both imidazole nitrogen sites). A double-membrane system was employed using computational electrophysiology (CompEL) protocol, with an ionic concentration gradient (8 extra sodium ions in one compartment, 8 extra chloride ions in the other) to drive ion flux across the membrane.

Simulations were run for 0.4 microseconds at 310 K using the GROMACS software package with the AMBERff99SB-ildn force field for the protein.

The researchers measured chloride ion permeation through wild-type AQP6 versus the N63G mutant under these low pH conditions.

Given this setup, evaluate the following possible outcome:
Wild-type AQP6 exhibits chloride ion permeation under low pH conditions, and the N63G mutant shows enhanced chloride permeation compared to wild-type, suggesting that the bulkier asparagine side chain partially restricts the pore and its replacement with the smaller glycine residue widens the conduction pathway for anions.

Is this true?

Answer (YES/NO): NO